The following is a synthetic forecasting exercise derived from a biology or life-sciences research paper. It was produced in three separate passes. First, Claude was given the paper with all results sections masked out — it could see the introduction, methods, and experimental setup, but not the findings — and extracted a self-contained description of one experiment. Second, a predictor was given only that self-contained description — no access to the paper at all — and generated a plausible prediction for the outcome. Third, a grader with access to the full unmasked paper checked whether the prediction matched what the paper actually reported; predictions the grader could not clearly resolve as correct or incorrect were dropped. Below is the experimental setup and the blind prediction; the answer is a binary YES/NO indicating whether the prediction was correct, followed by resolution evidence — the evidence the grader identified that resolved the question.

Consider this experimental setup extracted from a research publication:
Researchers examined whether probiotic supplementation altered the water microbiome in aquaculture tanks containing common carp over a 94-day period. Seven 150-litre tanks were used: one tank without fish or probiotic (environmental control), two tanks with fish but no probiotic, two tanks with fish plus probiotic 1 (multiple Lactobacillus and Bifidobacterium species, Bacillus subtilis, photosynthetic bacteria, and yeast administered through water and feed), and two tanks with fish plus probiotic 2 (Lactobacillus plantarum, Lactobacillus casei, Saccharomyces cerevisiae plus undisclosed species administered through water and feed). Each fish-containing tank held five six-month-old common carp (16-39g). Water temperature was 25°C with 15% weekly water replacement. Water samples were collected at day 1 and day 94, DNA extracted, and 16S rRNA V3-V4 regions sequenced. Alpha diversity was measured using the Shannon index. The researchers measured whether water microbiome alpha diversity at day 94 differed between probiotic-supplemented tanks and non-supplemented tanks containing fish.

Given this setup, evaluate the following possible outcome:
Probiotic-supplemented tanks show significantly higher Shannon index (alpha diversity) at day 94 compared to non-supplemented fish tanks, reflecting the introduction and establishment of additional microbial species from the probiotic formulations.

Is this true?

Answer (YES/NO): NO